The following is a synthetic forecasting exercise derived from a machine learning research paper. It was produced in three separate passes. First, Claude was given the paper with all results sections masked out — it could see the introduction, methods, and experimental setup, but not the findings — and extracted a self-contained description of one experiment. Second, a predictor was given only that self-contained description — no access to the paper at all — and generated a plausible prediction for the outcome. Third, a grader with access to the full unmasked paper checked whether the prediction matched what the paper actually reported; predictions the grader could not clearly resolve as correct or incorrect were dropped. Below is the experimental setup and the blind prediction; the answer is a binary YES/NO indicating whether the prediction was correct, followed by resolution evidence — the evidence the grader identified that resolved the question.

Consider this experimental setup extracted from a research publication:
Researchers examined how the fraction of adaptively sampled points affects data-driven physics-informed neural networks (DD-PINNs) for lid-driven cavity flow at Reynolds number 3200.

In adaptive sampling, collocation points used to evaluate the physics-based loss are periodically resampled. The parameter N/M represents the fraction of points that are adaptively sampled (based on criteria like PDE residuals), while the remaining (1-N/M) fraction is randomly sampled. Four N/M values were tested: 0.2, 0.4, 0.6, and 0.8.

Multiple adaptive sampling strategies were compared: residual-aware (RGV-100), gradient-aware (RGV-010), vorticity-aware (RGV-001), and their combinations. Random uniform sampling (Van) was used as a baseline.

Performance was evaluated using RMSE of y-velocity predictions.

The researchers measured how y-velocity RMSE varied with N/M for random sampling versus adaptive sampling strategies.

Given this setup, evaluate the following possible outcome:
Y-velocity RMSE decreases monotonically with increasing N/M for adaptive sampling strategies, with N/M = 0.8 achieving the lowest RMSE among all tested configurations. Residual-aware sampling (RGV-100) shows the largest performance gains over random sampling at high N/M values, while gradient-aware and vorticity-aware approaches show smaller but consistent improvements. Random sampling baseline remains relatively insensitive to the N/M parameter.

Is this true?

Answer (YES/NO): NO